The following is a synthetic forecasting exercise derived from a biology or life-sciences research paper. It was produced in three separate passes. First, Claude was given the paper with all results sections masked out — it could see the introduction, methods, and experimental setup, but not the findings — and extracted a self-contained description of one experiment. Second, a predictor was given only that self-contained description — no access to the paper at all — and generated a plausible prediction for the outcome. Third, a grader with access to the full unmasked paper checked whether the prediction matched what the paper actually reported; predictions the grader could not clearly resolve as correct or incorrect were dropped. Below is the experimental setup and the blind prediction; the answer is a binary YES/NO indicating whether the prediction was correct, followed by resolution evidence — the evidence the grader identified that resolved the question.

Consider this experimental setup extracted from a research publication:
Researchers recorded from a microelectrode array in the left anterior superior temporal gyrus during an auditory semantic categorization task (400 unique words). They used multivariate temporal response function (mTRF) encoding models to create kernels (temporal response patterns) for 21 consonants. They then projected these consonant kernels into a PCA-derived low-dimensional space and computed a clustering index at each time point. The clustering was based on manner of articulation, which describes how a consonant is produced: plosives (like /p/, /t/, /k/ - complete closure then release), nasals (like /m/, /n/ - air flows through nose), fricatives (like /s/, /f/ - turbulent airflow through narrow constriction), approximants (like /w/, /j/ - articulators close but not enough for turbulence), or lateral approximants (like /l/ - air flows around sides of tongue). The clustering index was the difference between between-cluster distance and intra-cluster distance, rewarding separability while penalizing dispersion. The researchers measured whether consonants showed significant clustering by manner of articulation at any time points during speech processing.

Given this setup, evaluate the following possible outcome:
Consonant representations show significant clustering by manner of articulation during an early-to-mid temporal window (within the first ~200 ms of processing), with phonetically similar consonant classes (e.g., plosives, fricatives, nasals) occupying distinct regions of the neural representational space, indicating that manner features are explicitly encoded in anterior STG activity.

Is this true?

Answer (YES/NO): YES